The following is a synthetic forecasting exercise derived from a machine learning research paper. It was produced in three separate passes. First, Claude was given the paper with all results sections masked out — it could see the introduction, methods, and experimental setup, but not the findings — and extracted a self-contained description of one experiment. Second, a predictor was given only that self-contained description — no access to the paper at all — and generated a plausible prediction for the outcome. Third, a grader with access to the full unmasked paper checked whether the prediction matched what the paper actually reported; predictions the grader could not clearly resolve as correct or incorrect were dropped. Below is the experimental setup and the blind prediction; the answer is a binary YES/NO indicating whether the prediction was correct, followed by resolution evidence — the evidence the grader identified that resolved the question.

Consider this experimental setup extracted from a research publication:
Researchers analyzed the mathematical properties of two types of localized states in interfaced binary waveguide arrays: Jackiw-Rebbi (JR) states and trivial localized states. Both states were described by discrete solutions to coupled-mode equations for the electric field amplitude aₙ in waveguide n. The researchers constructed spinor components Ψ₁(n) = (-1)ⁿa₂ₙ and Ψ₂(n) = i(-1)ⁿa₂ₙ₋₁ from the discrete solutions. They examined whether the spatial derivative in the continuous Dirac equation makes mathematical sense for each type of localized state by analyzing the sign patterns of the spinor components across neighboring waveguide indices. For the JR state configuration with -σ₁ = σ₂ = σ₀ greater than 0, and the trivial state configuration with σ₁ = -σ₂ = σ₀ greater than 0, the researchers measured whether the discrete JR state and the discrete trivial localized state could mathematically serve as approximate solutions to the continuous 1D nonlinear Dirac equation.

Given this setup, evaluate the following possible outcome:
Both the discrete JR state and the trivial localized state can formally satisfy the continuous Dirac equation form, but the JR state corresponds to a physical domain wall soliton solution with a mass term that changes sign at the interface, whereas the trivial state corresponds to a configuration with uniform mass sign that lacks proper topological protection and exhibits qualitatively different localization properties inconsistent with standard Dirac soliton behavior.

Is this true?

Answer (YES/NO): NO